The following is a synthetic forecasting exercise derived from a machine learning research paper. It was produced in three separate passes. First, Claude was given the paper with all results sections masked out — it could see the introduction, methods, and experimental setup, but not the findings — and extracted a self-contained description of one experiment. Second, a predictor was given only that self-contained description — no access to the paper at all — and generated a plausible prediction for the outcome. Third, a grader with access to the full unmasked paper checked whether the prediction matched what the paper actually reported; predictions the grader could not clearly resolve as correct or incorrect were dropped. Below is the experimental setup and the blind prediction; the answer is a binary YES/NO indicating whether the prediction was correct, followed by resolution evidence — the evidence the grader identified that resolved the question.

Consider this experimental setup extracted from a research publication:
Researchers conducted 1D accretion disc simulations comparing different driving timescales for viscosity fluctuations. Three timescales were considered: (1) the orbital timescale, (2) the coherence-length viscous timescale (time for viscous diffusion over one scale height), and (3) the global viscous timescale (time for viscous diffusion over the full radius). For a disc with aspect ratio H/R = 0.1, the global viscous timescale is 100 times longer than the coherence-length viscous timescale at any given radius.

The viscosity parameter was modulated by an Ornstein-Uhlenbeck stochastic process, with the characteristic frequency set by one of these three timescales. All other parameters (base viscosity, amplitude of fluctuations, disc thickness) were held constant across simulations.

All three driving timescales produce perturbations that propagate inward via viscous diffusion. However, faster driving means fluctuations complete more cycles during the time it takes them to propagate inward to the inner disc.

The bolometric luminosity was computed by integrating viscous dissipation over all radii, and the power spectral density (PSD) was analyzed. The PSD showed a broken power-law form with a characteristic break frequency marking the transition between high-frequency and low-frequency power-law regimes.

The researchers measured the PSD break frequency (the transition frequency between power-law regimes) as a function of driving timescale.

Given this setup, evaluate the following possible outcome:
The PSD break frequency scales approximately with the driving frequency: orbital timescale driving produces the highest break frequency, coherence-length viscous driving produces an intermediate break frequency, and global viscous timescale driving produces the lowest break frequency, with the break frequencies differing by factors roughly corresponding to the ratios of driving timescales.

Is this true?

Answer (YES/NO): YES